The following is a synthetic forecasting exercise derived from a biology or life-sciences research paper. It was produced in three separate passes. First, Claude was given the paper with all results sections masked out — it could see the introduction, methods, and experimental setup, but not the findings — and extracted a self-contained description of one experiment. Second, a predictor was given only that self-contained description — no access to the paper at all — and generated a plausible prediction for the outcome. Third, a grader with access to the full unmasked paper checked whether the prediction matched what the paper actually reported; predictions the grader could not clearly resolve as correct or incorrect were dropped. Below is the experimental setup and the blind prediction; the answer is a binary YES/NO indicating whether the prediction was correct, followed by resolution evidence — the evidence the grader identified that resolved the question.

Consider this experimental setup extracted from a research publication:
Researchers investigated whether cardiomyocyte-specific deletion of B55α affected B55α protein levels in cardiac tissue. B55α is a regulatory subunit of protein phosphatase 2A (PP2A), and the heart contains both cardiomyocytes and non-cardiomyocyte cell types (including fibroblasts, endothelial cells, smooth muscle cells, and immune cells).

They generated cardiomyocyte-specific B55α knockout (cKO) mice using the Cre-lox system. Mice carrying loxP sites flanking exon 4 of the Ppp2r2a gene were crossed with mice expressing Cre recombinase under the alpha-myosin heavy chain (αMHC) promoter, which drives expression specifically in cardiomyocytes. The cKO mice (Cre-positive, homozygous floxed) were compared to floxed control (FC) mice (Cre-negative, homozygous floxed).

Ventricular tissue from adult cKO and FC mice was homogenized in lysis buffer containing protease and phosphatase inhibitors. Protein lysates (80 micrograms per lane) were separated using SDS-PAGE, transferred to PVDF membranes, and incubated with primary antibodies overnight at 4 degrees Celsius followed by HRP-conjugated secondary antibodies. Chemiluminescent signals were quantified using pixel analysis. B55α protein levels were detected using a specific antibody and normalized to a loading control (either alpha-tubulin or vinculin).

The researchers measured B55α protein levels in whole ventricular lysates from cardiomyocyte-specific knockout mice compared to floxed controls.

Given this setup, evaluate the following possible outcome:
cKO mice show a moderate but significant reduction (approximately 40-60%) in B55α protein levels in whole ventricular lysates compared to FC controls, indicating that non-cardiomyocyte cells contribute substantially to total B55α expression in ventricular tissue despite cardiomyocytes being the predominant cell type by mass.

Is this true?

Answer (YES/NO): NO